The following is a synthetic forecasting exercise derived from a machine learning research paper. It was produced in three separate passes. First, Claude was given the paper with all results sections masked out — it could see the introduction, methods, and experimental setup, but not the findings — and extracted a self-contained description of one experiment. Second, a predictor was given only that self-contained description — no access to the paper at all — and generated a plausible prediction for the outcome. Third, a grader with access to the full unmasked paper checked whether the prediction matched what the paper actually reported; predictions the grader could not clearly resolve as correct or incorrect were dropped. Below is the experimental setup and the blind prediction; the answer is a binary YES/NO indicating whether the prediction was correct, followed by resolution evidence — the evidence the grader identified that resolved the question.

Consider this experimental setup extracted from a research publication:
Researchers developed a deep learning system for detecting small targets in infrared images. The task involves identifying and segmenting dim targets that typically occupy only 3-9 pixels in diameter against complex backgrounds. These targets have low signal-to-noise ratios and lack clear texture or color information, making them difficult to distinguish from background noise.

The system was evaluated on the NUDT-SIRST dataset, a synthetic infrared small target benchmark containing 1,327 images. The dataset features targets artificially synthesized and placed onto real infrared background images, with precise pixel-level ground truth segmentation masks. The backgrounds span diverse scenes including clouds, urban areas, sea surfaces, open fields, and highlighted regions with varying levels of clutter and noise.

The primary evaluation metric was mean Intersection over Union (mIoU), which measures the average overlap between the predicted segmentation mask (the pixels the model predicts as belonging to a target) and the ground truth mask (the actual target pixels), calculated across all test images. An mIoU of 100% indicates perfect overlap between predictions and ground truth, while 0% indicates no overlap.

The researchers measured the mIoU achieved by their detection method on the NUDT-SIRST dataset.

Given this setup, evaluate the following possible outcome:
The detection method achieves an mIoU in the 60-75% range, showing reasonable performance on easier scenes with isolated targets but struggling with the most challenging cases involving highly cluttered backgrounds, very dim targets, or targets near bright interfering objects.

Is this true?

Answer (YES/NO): NO